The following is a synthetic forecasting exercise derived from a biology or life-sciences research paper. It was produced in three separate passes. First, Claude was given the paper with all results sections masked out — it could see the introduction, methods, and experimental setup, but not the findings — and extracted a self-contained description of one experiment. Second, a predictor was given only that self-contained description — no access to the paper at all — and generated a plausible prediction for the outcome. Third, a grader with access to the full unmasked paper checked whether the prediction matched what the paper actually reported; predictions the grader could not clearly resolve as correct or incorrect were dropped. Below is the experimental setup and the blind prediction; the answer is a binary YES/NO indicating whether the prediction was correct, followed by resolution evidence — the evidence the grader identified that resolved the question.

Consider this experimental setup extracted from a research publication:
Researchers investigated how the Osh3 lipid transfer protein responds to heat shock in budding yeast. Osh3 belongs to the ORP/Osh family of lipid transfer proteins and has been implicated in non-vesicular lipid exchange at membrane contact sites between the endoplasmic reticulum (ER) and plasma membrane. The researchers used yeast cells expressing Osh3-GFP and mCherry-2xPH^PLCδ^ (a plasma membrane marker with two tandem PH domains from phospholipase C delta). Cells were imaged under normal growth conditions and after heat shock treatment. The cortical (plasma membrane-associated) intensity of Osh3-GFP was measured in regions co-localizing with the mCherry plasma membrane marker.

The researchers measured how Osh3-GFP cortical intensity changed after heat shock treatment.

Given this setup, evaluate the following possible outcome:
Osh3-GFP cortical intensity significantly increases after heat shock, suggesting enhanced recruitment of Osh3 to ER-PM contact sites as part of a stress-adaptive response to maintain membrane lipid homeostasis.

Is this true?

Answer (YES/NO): NO